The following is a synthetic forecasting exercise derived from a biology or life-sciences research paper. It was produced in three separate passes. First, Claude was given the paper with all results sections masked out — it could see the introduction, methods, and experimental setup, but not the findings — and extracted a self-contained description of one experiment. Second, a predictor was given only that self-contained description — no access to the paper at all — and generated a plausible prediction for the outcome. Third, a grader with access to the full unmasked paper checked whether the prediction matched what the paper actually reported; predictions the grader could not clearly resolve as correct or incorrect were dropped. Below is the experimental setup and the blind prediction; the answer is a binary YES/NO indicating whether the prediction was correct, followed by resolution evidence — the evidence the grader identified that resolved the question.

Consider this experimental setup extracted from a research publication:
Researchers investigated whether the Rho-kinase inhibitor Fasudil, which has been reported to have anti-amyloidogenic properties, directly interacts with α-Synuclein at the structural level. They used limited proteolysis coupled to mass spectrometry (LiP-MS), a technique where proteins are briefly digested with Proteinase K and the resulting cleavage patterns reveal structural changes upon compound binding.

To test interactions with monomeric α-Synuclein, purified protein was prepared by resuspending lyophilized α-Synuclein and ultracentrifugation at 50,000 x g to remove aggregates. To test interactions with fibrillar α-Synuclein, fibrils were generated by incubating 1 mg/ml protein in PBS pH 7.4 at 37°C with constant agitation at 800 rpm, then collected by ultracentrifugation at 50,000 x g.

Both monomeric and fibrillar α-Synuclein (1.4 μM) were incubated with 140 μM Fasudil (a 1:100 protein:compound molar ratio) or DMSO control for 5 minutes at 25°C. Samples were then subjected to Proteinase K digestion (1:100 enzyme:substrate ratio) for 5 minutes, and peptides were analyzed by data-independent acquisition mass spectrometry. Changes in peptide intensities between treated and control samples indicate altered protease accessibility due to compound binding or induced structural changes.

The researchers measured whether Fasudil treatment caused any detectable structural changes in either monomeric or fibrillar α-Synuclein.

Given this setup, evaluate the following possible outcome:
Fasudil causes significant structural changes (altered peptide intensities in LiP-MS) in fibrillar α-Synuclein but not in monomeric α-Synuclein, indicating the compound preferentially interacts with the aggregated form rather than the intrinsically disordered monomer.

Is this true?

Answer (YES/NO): NO